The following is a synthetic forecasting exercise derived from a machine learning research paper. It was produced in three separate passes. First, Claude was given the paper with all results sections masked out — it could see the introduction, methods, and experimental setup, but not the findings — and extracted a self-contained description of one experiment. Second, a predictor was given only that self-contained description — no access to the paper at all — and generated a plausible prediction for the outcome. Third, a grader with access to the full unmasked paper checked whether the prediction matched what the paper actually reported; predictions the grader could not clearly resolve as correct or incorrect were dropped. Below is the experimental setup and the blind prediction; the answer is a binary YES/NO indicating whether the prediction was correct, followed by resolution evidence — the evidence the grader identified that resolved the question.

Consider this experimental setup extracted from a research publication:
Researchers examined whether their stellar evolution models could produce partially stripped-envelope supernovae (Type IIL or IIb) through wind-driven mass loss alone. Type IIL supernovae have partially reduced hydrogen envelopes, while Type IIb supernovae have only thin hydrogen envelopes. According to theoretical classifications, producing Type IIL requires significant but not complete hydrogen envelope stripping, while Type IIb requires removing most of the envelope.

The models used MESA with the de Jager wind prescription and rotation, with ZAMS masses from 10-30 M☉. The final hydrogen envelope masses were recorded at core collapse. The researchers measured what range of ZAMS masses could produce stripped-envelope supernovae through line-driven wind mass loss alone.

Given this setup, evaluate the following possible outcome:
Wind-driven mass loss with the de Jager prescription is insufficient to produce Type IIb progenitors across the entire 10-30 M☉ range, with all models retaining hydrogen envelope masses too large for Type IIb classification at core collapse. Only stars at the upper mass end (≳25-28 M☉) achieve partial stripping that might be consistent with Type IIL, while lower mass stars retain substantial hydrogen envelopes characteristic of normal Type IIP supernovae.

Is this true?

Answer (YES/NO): NO